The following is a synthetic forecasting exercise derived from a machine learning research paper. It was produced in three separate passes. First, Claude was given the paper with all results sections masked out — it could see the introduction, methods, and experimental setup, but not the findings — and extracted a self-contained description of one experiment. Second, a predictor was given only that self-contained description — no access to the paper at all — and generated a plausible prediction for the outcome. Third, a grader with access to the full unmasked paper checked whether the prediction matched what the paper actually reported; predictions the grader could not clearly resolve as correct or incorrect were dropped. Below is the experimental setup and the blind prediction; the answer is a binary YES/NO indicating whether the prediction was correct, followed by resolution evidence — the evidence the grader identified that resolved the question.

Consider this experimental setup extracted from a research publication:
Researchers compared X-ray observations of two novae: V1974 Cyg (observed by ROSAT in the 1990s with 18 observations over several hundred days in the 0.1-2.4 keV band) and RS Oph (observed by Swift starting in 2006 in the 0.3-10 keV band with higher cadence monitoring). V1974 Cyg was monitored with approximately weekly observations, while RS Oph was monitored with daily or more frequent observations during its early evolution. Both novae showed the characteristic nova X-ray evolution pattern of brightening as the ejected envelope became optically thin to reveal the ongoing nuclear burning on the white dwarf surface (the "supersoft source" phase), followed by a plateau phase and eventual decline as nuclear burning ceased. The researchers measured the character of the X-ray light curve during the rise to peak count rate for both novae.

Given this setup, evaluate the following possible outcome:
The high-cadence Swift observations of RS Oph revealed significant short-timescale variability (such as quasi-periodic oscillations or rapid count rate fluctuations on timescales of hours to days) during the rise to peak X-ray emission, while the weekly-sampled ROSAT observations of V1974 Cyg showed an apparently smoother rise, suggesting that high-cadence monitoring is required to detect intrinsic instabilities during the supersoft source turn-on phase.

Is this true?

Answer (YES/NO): YES